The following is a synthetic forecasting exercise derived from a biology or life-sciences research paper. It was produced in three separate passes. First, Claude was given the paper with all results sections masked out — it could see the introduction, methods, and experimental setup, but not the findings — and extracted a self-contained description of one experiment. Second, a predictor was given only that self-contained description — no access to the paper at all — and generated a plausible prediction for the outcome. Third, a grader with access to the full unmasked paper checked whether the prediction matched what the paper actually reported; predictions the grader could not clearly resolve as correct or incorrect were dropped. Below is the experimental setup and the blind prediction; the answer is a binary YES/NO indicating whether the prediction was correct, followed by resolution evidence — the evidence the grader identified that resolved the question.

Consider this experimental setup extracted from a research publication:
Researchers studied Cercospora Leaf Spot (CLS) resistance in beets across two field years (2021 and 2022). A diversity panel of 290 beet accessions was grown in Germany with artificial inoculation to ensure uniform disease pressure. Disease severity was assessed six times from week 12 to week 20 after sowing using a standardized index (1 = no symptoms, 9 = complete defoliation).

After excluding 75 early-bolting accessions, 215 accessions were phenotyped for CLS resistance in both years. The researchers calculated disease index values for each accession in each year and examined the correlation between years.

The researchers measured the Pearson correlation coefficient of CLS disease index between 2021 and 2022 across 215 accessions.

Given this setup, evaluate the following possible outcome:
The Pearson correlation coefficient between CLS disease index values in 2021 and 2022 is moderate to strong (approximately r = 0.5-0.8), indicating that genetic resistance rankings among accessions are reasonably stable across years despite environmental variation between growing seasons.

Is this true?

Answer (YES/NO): NO